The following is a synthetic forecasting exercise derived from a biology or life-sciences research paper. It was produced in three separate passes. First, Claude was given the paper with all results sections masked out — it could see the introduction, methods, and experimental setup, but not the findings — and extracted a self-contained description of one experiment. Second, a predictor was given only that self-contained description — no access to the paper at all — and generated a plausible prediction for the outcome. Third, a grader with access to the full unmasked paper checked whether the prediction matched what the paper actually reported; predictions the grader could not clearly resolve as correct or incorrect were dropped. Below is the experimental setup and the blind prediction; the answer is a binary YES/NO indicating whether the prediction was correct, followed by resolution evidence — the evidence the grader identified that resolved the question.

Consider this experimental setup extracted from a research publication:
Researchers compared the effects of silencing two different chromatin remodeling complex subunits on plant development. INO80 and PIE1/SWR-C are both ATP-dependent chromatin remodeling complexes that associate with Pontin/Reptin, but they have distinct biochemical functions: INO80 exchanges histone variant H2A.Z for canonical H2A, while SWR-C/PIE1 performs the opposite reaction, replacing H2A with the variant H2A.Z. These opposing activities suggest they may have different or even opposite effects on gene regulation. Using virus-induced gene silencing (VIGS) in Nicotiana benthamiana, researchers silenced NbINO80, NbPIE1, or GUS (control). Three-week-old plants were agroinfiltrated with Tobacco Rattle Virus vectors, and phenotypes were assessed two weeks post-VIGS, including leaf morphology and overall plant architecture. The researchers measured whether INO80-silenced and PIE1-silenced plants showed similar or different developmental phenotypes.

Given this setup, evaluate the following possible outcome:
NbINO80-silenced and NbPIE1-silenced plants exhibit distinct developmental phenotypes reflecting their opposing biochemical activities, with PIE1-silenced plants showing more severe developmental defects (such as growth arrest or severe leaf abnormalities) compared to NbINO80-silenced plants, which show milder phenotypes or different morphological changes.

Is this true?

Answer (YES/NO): NO